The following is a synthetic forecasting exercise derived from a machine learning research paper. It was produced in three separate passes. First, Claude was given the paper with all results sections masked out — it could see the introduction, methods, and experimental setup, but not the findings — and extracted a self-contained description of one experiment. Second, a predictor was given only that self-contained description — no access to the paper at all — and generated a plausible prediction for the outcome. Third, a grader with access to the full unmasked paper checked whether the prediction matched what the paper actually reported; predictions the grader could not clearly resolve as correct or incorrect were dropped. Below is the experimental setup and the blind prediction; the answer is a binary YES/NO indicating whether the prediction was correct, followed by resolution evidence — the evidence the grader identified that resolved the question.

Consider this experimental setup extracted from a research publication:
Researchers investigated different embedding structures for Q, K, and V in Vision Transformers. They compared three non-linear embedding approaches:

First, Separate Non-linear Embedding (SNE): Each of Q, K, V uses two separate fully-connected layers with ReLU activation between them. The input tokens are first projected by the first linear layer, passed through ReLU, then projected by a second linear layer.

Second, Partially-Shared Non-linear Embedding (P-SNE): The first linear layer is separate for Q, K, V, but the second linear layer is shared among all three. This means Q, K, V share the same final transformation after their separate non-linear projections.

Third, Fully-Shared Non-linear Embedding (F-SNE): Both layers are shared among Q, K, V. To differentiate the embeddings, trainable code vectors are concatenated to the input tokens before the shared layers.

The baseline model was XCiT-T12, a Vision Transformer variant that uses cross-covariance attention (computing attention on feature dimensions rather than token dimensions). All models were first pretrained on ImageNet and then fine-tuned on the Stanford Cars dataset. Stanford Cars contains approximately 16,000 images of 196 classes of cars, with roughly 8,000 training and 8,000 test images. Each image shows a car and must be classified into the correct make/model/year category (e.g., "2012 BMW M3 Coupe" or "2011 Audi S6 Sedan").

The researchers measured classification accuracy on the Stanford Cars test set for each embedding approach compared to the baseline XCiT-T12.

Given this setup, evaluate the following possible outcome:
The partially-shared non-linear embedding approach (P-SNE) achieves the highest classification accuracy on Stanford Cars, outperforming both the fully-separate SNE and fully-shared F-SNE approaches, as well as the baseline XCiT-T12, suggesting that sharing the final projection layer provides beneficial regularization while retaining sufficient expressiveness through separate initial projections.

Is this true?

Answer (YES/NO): NO